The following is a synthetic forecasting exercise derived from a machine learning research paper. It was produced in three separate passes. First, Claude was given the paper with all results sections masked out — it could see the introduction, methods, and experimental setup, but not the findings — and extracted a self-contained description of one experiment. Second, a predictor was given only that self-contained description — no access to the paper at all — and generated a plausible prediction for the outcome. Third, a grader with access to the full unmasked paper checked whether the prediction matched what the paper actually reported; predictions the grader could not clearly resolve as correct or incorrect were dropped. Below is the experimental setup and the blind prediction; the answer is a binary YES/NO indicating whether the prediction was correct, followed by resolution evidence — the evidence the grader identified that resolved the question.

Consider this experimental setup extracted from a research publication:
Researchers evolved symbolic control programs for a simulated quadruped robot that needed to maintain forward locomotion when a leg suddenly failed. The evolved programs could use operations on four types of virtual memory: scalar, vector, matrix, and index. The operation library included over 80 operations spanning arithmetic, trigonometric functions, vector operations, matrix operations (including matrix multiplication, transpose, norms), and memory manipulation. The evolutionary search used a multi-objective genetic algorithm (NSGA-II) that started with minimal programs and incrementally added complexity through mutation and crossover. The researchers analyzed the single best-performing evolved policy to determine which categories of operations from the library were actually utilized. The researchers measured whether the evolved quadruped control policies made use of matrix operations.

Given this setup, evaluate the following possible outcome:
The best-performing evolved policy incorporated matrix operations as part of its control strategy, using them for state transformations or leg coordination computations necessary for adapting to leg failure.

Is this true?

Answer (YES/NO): NO